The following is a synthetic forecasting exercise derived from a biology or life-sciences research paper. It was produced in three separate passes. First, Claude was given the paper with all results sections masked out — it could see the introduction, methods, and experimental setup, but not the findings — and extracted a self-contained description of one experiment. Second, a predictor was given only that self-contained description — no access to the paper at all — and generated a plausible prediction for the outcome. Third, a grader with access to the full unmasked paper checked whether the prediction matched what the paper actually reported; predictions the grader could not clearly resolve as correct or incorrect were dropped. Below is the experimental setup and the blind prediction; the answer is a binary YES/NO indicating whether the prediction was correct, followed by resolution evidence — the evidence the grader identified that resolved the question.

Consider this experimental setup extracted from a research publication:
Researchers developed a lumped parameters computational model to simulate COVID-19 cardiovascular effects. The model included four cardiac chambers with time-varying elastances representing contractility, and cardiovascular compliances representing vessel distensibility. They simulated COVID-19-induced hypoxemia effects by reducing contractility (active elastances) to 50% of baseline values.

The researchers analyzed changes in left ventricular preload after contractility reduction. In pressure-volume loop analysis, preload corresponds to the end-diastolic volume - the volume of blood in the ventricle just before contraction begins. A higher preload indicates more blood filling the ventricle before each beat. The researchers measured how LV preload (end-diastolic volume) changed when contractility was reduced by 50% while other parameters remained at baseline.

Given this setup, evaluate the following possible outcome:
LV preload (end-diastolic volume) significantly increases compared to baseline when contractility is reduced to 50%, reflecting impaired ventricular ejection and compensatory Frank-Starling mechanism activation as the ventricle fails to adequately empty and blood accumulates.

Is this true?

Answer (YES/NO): NO